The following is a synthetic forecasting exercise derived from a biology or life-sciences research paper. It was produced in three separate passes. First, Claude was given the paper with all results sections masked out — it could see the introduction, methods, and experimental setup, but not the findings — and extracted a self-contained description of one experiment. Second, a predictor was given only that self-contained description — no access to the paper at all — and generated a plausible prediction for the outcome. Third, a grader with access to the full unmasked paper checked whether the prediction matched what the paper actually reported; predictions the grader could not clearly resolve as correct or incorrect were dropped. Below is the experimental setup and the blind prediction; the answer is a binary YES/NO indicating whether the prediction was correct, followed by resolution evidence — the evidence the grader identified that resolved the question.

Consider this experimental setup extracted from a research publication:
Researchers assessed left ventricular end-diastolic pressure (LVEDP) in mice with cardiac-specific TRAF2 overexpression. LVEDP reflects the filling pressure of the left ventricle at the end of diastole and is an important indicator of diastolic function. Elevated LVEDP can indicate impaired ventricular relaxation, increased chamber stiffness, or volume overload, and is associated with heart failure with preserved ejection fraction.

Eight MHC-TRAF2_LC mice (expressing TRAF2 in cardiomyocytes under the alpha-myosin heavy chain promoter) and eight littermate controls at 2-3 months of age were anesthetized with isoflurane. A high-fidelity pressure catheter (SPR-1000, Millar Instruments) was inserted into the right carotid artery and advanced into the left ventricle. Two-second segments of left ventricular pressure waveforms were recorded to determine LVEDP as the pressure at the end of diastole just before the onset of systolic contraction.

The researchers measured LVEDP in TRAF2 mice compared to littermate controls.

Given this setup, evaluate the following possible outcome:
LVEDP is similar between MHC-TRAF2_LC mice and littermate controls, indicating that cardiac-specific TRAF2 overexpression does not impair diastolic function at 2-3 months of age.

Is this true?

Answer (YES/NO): NO